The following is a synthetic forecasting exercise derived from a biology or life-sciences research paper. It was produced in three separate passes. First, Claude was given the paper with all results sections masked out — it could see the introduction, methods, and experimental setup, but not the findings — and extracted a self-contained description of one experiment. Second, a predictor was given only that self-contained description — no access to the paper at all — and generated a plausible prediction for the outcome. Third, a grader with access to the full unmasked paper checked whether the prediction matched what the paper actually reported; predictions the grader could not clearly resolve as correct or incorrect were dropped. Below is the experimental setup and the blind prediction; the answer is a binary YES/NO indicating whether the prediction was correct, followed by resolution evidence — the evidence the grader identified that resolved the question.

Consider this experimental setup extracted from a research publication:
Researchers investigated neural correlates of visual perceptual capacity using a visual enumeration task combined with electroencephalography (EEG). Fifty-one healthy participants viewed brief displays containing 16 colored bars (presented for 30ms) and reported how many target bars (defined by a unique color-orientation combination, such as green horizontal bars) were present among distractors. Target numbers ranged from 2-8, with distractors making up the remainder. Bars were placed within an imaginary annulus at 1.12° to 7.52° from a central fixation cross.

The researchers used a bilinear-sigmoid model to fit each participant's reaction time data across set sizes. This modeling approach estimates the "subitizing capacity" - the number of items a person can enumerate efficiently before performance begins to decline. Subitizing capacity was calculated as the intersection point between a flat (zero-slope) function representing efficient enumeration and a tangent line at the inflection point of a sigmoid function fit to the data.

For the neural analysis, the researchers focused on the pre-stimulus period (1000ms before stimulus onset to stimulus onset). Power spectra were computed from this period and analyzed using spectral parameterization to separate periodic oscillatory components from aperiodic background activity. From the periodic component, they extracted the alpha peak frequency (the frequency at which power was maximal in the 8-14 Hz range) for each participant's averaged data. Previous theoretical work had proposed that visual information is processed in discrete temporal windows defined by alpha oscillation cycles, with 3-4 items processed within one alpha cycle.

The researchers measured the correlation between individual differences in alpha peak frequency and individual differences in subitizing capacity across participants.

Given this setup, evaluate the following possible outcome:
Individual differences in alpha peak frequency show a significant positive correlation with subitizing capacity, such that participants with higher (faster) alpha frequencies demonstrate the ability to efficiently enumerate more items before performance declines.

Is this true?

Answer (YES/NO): NO